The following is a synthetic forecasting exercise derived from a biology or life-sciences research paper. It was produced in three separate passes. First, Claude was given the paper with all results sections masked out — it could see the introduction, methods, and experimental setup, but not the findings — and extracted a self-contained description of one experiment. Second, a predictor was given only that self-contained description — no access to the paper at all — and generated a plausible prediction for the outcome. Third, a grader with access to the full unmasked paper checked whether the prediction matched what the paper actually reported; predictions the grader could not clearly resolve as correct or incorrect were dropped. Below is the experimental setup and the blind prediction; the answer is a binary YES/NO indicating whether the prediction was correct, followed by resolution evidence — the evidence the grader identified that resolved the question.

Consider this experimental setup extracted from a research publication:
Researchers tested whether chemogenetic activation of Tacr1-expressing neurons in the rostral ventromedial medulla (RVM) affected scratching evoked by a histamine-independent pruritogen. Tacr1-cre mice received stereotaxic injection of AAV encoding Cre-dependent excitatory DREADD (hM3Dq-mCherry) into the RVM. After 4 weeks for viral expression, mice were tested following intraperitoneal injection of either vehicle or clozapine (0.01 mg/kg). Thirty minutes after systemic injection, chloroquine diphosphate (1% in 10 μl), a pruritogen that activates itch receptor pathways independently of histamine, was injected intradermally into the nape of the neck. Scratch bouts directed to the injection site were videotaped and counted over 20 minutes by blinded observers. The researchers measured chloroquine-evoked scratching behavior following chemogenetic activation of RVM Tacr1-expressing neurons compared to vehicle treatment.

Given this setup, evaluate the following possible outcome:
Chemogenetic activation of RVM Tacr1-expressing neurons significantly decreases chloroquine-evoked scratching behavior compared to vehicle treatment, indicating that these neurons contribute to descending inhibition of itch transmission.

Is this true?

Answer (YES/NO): YES